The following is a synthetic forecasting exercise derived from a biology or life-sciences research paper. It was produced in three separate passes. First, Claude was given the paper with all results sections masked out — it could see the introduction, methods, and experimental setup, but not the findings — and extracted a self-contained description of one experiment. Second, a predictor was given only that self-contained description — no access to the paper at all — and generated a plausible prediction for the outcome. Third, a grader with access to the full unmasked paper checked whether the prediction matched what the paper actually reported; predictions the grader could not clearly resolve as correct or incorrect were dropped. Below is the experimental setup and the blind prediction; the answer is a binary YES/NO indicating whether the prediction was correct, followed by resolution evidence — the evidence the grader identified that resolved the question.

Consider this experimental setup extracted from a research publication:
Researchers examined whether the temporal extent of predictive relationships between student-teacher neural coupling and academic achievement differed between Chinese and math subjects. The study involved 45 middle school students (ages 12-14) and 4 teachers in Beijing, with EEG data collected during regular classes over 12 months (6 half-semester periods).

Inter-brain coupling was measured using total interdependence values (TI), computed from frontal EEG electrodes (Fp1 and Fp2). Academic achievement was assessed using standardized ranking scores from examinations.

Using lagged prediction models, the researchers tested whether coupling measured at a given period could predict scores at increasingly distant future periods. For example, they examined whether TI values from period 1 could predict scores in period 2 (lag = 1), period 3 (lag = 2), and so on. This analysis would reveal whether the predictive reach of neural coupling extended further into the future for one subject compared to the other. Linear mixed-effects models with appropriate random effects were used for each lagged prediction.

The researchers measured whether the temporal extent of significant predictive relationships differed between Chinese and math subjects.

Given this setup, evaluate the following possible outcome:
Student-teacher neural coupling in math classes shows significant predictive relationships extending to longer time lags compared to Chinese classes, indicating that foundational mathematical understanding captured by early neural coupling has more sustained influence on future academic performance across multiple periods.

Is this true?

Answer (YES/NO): NO